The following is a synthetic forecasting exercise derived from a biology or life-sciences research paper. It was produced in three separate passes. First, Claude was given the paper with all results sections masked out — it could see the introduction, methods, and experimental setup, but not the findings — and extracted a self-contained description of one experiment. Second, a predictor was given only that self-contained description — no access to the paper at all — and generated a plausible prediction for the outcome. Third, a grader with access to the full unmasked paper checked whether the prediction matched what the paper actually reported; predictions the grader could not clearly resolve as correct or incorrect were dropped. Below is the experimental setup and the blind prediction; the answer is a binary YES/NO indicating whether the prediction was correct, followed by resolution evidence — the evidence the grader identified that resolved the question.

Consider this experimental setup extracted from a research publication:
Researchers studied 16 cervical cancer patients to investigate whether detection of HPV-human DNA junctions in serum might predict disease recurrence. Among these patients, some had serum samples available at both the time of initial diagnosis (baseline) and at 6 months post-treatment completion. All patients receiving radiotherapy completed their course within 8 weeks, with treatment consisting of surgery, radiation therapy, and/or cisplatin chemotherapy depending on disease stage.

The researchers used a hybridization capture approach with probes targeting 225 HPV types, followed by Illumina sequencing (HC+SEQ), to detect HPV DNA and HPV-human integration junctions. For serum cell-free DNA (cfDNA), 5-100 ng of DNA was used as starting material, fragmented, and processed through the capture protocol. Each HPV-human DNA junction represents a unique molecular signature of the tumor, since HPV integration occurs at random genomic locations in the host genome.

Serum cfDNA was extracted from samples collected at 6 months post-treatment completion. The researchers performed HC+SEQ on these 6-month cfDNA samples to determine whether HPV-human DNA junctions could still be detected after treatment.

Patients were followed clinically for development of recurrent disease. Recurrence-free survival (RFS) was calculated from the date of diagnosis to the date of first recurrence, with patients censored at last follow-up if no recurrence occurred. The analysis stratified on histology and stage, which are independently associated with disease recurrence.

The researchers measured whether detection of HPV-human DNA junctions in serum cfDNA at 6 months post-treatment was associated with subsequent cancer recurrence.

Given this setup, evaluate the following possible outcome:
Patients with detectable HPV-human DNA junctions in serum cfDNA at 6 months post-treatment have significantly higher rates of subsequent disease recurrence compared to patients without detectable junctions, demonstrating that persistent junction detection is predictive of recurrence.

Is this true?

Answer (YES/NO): YES